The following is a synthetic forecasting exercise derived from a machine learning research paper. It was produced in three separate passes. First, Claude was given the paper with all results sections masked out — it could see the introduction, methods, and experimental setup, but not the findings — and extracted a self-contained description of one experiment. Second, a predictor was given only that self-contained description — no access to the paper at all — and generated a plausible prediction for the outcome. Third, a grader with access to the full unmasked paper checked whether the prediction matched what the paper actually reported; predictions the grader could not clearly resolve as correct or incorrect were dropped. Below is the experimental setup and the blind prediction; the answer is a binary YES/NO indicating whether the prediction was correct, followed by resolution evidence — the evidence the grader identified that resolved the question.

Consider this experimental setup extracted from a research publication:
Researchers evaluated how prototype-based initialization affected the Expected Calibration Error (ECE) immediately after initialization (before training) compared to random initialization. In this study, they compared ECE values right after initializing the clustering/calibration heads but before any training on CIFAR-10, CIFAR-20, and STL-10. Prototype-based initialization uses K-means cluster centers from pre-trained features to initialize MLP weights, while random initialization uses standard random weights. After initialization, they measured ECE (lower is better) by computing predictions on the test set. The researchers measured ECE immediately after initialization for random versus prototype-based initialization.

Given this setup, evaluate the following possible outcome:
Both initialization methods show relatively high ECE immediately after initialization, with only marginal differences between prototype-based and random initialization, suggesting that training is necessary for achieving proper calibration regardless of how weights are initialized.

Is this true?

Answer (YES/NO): NO